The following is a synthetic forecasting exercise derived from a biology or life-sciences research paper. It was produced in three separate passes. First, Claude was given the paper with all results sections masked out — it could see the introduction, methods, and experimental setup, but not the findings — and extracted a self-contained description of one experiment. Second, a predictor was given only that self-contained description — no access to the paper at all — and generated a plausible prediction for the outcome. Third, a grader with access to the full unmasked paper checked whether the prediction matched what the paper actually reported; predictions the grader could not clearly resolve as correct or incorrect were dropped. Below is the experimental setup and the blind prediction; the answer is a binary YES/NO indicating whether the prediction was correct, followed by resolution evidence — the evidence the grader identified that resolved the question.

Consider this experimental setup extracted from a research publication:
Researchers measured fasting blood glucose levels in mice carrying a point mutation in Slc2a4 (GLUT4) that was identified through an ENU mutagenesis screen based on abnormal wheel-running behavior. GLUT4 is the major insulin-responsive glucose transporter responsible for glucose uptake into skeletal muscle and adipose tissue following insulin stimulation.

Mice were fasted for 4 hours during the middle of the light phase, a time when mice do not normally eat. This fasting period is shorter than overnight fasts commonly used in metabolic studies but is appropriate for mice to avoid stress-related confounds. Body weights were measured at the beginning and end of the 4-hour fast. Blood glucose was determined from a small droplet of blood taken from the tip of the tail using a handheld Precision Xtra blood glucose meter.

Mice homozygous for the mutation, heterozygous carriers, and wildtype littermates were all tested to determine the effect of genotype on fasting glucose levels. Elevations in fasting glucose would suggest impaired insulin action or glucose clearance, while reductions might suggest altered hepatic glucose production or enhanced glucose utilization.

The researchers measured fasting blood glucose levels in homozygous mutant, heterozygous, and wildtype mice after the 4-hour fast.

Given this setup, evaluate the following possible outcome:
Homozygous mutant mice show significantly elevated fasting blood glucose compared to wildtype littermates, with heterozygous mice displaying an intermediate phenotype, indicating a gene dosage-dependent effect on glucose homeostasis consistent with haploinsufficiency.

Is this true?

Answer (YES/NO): NO